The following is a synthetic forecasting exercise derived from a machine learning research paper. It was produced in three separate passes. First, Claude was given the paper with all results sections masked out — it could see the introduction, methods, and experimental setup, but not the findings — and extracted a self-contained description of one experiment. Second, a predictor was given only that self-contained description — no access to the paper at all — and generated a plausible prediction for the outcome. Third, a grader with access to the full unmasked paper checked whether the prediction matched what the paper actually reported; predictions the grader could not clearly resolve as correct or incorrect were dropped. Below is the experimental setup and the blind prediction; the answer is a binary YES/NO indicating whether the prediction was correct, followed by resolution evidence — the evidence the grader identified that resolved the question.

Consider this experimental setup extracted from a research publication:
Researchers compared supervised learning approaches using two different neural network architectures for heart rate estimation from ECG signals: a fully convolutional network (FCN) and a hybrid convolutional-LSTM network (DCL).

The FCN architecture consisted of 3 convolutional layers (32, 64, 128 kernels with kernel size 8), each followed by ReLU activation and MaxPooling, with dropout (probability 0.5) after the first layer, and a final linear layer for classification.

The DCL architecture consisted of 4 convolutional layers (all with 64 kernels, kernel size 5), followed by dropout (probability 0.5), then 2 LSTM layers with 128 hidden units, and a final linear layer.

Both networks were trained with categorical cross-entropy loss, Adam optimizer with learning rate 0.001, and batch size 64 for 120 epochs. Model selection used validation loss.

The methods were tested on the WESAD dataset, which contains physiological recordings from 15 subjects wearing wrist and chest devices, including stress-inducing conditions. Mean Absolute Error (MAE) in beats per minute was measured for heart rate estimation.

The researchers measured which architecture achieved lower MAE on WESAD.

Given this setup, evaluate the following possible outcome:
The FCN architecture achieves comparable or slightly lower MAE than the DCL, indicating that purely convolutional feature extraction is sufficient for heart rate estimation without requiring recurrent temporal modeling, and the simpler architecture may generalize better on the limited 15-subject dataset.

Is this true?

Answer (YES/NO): NO